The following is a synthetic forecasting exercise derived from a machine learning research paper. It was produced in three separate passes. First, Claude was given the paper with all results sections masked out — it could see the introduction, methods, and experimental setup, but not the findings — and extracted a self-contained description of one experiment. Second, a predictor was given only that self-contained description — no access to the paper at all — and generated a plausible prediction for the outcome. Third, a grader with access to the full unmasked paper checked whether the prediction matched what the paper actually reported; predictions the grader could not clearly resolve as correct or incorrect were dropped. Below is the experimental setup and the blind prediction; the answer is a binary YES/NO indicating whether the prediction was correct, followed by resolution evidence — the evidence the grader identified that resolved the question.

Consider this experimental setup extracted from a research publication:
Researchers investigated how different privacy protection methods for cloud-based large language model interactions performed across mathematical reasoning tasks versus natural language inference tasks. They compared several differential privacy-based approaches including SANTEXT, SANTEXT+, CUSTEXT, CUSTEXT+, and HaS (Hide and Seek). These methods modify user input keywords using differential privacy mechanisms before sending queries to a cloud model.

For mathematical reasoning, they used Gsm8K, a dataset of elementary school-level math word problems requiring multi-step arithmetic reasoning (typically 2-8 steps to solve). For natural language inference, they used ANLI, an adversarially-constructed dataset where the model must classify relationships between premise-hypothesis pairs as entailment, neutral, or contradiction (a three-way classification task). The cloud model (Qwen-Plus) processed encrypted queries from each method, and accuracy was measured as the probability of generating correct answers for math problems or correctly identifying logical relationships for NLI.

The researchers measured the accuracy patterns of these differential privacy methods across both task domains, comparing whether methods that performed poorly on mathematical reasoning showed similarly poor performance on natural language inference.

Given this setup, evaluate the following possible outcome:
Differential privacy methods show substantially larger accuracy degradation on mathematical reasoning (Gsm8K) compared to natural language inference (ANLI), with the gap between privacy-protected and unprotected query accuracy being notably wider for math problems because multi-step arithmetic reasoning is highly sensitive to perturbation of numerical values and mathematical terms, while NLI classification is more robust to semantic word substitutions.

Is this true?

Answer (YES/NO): YES